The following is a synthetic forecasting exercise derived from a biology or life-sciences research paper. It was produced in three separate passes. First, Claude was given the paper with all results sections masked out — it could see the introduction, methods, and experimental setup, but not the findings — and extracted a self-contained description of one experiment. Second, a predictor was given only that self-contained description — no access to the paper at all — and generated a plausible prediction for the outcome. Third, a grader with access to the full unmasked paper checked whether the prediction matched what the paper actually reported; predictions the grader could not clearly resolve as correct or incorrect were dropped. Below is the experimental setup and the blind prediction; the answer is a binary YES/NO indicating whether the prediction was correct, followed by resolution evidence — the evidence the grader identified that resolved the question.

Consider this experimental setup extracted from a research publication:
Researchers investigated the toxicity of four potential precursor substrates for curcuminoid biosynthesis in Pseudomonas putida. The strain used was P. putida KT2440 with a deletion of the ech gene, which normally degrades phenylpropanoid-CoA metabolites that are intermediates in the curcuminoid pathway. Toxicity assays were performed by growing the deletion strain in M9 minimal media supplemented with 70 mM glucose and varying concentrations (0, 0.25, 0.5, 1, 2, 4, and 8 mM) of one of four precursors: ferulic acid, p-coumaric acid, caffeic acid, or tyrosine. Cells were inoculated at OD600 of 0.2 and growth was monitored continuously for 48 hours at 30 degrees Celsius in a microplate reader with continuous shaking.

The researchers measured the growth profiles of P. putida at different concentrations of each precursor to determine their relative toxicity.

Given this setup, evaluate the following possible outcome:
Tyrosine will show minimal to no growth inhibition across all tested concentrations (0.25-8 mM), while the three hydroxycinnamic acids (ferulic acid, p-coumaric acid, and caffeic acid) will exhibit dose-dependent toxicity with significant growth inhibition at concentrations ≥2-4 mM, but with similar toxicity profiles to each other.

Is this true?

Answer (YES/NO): NO